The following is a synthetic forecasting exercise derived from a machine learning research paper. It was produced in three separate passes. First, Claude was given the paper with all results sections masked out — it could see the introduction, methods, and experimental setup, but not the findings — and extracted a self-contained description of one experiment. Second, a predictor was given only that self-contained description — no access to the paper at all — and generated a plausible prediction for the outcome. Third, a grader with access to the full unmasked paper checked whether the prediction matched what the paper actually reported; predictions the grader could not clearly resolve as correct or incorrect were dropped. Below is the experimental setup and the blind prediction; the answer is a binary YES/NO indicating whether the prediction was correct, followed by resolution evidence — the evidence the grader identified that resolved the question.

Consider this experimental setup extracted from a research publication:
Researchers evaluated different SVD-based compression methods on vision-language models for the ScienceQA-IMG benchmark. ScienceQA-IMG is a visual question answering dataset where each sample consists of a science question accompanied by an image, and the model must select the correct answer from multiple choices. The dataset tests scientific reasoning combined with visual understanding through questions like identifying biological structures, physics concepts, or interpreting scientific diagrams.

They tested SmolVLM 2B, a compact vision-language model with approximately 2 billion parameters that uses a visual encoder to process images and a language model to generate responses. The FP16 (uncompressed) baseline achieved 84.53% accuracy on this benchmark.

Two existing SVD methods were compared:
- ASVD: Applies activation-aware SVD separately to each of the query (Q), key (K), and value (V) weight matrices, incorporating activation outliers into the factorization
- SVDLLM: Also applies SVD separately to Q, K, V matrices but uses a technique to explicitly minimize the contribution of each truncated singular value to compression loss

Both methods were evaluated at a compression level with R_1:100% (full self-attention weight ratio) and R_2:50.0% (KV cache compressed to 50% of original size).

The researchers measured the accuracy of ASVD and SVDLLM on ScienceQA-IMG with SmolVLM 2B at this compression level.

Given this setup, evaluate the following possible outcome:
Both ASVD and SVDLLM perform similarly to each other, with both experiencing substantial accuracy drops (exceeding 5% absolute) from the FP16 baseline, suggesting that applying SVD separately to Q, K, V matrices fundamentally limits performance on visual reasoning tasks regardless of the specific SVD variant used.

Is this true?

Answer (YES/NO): NO